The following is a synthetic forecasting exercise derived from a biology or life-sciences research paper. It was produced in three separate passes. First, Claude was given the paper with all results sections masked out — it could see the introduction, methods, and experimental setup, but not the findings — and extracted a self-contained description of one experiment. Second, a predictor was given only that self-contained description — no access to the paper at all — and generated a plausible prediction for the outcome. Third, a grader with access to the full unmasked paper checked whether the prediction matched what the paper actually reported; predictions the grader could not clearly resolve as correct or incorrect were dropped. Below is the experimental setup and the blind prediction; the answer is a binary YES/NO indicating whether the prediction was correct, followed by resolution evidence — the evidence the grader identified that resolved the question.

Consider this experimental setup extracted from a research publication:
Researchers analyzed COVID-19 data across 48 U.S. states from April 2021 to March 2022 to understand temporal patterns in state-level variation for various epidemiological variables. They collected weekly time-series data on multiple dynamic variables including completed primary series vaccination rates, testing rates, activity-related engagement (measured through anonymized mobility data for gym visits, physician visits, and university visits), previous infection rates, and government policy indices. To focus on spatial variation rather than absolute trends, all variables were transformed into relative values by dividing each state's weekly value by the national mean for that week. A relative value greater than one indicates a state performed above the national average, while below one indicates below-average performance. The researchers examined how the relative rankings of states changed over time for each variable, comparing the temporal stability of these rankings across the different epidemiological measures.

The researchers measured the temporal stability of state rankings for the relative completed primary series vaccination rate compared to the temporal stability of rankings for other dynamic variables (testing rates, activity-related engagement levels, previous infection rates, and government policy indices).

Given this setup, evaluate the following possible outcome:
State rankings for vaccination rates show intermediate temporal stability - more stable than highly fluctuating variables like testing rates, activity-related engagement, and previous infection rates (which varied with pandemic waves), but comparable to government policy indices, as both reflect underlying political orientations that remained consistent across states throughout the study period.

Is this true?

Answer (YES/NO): NO